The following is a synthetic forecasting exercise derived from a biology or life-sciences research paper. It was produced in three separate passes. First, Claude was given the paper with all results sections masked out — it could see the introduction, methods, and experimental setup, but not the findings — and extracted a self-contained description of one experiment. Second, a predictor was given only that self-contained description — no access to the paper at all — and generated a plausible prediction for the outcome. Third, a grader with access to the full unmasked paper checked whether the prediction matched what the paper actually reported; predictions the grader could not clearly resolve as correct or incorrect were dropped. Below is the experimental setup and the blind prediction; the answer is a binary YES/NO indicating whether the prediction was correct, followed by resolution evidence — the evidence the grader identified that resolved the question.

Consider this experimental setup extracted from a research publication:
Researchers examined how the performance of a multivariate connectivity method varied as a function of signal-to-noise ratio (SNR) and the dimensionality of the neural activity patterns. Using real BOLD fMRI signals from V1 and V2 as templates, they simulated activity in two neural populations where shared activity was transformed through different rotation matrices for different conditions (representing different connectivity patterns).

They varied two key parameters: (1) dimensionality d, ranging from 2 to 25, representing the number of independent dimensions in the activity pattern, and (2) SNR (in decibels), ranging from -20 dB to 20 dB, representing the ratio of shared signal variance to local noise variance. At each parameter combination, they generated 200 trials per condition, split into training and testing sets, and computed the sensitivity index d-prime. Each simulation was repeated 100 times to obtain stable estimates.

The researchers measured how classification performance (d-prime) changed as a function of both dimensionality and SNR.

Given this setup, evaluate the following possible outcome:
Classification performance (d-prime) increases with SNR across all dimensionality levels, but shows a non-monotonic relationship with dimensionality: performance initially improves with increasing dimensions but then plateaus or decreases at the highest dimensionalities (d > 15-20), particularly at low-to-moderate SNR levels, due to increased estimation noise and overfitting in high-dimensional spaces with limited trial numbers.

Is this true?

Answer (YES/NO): NO